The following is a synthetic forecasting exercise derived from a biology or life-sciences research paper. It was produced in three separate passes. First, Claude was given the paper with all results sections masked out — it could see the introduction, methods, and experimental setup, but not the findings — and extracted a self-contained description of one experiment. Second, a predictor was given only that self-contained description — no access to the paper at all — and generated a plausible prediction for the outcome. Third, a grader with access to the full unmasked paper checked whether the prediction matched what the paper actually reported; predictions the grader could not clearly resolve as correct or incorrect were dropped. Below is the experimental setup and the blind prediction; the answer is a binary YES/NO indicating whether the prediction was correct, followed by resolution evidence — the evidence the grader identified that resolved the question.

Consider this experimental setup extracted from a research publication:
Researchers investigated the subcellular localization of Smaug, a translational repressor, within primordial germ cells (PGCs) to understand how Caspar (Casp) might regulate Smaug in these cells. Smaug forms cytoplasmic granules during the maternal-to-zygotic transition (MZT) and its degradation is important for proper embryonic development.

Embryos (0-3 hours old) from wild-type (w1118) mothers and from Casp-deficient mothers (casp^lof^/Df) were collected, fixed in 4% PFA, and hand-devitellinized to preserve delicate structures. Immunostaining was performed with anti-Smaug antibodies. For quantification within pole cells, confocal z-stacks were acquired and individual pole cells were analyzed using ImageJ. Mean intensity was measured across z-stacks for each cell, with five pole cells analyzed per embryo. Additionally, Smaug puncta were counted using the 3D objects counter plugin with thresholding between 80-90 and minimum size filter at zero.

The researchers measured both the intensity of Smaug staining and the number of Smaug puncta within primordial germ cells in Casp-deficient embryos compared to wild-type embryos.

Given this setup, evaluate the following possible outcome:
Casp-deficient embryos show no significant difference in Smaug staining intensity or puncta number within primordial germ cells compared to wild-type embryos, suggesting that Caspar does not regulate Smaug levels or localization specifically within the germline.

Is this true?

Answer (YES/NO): NO